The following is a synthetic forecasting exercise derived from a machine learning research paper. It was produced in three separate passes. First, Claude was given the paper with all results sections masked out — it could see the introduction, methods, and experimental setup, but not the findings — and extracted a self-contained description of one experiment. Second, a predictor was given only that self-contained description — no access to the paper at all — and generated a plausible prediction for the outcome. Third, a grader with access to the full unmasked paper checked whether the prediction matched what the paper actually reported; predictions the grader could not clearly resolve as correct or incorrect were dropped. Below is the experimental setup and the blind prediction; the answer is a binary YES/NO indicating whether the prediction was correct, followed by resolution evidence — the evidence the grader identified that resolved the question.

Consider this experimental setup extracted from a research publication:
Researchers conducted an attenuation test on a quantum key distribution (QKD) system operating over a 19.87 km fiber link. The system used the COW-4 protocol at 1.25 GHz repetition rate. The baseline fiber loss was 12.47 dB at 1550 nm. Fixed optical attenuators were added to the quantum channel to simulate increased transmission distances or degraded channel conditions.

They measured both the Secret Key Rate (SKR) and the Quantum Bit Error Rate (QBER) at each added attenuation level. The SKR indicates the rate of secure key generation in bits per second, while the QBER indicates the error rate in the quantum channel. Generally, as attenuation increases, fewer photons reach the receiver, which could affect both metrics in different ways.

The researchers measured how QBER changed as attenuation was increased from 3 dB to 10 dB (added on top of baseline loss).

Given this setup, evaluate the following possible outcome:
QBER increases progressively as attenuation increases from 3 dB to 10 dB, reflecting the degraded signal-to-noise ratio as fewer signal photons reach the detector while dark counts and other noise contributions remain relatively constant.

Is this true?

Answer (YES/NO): NO